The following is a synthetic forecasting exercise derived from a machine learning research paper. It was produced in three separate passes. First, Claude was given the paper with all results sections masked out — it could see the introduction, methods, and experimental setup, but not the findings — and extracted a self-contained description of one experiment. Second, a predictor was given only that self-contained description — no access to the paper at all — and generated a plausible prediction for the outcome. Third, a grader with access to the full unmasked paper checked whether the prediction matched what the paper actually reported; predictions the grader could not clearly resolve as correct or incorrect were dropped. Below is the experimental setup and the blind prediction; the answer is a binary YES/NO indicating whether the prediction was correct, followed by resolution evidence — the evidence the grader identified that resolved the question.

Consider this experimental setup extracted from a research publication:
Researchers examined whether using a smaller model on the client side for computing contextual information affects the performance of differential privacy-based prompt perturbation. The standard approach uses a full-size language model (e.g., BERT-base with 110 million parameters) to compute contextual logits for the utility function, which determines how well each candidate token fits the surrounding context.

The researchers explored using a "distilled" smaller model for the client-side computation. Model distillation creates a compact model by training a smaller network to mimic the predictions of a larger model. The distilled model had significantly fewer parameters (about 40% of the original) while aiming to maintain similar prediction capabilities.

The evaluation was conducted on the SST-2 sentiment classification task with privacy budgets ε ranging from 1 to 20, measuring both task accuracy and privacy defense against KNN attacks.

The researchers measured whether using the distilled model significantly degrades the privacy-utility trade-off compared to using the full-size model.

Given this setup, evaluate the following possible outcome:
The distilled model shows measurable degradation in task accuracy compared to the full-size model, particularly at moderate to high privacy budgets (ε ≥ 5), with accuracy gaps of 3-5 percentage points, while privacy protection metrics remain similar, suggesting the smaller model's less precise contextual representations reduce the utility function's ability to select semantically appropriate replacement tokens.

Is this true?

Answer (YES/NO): NO